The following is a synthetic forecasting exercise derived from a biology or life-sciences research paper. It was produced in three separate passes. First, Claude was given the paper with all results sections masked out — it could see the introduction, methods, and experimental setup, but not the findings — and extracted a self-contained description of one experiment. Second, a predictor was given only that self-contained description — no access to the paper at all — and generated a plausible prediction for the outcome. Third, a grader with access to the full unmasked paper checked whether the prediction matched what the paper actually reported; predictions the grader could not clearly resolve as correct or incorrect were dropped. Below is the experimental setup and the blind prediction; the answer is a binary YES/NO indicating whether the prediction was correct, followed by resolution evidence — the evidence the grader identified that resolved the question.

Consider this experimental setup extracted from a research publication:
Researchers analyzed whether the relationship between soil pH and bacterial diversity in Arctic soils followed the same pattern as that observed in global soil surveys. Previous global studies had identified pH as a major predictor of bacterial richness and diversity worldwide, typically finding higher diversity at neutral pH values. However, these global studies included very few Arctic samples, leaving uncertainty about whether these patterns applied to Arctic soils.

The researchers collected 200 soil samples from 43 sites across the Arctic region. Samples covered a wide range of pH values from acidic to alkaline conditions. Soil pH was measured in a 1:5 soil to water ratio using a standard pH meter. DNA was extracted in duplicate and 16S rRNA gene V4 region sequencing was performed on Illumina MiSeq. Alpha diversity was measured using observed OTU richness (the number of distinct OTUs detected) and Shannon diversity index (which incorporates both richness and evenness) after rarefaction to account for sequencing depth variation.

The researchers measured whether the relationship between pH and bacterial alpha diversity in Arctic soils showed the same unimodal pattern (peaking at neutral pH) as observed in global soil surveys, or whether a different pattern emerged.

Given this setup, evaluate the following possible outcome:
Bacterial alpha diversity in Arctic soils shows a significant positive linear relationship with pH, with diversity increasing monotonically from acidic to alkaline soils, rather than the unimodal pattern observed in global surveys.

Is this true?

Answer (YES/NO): NO